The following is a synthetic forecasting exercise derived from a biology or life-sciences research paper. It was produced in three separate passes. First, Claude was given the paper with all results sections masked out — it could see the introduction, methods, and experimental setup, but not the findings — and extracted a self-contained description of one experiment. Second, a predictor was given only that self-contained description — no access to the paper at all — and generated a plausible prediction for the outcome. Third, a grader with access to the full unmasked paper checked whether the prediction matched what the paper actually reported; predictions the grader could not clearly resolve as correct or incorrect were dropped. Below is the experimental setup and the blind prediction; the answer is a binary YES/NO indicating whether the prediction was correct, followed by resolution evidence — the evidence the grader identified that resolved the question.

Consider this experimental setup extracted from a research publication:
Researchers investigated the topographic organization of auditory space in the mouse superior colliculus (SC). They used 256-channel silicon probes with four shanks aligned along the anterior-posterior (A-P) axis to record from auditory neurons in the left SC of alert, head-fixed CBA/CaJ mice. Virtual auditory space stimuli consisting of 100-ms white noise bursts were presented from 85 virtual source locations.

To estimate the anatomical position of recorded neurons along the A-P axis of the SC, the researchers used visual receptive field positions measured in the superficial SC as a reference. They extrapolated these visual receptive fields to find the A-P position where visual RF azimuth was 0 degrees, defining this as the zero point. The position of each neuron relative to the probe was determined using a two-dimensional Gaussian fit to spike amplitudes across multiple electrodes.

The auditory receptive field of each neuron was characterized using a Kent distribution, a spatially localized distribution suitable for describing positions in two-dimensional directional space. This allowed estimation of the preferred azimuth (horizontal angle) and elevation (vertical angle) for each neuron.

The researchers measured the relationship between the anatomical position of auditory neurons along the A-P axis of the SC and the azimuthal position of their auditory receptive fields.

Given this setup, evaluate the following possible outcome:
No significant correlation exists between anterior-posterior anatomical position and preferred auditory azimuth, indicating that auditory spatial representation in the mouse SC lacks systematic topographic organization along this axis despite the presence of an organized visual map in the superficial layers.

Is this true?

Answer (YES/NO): NO